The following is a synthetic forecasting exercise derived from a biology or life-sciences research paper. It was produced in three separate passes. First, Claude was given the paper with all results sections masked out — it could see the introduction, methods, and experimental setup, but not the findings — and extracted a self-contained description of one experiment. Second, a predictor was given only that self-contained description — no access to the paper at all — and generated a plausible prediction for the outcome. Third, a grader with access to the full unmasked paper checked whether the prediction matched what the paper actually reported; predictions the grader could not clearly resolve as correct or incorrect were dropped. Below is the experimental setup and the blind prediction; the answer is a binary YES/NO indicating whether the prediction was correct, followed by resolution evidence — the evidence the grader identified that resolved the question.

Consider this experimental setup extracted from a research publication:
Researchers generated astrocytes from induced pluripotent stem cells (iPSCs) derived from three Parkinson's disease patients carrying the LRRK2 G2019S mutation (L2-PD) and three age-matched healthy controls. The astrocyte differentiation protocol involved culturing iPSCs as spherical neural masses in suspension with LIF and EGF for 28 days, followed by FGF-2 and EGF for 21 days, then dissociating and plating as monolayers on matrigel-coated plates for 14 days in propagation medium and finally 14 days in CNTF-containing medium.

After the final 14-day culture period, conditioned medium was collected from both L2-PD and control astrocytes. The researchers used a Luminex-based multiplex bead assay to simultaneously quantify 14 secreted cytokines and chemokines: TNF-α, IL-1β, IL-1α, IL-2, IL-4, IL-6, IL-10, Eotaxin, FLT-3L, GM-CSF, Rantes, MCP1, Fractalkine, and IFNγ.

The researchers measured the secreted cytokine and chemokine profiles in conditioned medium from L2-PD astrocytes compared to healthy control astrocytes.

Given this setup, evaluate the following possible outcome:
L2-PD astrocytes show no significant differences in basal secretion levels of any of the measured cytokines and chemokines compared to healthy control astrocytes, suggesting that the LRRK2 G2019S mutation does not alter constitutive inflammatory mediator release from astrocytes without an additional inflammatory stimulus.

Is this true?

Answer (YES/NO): NO